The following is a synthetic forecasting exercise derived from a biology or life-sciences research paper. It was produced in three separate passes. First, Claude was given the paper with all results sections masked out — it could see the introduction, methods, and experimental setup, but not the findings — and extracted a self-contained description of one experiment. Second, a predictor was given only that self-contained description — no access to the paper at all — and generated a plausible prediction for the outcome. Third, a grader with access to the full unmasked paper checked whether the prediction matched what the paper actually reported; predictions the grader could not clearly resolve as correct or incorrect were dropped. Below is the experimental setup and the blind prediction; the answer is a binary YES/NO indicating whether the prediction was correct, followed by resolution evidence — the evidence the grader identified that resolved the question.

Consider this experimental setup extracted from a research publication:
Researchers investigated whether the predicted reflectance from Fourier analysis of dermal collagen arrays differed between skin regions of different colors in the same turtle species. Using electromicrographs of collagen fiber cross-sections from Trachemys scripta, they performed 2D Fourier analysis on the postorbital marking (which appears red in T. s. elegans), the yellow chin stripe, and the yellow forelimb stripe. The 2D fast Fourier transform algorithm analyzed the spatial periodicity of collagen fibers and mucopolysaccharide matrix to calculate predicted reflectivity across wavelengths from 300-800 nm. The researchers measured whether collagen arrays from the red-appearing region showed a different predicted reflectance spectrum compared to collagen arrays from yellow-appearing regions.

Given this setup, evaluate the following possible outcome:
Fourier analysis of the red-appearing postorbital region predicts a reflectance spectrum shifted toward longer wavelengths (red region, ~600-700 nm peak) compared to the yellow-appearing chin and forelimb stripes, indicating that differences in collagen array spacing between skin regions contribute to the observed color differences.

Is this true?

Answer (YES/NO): NO